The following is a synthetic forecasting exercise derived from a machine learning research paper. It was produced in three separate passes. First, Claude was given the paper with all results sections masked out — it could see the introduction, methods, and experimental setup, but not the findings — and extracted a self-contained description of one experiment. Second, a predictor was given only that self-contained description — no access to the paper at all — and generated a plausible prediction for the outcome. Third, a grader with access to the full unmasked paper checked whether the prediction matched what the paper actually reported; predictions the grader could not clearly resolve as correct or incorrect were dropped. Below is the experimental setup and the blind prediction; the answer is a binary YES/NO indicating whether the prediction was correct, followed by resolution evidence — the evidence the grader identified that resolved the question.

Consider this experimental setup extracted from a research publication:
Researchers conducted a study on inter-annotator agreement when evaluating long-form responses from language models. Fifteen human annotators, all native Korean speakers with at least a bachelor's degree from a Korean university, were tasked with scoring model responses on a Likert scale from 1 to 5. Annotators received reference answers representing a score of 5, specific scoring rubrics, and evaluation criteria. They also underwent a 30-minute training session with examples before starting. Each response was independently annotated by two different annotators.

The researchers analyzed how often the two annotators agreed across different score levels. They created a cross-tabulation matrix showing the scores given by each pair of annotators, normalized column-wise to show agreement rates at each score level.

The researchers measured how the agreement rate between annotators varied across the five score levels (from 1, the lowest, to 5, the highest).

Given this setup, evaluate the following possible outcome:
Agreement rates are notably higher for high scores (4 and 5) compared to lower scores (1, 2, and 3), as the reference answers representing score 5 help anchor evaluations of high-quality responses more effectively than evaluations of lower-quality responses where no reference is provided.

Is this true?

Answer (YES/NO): NO